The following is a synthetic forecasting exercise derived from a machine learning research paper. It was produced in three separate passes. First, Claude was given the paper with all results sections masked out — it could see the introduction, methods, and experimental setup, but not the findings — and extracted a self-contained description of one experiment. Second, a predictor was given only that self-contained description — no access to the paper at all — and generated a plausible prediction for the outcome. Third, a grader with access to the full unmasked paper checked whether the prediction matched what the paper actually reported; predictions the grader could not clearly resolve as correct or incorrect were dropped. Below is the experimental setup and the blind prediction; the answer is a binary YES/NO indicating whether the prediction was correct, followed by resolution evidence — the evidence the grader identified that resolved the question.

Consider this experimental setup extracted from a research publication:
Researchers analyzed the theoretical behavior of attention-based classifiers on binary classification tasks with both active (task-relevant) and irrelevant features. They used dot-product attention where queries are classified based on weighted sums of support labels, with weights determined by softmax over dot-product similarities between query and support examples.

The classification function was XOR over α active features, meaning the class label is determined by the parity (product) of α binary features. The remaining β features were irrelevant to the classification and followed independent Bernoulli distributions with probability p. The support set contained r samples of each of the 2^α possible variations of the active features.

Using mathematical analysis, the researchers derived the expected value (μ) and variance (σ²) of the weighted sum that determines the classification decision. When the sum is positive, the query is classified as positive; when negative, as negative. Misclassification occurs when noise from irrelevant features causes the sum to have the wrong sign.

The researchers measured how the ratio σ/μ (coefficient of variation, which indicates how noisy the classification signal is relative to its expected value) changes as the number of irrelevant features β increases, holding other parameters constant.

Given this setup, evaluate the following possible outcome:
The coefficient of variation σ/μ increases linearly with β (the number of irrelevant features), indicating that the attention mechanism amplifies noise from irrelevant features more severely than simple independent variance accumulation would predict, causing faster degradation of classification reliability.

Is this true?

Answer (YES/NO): NO